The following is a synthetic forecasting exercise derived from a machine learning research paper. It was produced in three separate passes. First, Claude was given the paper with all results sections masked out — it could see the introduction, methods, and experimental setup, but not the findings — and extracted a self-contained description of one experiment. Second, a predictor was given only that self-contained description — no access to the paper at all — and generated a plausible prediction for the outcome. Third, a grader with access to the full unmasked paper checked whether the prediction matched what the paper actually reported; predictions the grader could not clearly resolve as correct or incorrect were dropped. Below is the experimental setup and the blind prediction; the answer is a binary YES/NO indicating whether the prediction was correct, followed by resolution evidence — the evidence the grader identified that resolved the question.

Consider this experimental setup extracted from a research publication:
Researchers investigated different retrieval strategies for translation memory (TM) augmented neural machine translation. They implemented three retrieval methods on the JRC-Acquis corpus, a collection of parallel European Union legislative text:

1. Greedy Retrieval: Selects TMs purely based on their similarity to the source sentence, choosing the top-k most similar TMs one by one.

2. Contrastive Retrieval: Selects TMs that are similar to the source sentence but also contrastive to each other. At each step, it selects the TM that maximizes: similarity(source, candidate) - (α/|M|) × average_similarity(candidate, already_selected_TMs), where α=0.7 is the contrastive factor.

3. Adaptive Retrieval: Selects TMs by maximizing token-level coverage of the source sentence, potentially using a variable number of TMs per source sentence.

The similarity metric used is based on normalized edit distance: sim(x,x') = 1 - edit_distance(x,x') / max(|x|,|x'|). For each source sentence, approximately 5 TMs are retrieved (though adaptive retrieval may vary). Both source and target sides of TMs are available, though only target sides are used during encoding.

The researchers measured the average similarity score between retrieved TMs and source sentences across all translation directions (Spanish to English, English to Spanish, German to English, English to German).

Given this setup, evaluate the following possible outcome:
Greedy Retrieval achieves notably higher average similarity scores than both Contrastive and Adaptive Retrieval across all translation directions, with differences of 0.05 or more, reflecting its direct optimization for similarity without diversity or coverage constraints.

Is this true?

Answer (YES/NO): NO